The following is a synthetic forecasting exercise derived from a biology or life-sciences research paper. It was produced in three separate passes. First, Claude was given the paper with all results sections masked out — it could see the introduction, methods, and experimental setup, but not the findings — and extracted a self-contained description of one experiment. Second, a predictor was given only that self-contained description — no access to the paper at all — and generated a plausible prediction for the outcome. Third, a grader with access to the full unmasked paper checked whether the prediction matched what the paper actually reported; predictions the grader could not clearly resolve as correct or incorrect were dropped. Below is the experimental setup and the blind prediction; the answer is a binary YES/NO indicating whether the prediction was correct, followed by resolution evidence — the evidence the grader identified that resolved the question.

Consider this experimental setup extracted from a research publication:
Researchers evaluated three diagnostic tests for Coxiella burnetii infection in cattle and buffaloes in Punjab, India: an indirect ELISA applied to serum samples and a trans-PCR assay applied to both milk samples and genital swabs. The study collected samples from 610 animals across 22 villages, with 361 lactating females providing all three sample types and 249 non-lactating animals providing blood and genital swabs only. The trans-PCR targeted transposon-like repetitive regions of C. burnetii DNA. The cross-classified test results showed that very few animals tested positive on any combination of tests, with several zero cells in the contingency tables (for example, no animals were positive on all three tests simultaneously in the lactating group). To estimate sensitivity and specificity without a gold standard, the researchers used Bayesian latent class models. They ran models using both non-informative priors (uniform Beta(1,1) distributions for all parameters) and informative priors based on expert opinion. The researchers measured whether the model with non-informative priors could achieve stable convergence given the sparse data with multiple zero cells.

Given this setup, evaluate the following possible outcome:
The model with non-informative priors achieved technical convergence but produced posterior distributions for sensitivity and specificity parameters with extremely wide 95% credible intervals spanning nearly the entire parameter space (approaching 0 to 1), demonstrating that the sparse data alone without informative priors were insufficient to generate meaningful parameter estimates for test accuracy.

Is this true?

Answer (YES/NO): NO